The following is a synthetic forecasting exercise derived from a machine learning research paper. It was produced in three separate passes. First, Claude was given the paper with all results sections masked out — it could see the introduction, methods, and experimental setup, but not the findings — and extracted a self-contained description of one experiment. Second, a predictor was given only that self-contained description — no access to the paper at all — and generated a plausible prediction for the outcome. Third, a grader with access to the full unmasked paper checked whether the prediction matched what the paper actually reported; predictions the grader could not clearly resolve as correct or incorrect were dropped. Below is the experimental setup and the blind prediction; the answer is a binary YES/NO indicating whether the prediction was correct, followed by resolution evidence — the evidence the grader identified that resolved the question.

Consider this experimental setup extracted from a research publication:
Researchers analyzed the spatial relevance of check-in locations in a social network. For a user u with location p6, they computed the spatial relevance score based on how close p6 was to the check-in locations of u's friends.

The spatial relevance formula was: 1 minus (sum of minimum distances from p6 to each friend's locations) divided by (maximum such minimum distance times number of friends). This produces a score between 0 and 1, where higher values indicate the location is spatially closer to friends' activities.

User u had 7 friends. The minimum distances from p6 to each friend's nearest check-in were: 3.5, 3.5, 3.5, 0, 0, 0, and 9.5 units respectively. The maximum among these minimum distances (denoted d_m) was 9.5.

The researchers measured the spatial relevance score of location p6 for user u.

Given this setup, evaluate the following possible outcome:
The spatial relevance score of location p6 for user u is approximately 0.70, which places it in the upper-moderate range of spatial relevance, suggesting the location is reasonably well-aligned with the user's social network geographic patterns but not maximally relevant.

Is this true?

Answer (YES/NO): YES